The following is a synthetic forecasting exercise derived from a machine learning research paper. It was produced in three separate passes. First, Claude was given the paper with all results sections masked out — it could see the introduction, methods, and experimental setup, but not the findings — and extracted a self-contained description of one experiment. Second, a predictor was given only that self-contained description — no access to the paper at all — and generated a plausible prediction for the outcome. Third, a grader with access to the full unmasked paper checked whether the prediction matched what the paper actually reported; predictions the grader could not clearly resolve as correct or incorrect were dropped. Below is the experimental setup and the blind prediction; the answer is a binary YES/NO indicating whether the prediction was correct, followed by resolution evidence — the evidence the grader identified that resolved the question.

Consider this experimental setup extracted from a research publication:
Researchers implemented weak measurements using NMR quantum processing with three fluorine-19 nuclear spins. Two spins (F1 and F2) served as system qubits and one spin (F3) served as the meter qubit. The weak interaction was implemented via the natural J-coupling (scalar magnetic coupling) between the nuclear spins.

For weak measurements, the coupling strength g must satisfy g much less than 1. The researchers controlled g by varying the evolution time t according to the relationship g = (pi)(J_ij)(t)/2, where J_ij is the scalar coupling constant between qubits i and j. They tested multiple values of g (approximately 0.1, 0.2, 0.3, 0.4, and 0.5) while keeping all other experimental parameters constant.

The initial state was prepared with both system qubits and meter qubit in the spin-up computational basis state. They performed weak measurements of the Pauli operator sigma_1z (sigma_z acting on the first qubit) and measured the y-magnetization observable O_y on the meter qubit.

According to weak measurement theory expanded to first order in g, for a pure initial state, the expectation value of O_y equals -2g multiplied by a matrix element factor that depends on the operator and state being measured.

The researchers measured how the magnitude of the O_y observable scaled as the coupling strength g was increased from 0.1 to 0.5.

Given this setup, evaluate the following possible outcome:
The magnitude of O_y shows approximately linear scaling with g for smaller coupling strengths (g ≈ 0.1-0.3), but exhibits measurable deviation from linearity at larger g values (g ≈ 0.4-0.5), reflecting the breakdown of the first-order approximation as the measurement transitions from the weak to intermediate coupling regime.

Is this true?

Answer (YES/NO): YES